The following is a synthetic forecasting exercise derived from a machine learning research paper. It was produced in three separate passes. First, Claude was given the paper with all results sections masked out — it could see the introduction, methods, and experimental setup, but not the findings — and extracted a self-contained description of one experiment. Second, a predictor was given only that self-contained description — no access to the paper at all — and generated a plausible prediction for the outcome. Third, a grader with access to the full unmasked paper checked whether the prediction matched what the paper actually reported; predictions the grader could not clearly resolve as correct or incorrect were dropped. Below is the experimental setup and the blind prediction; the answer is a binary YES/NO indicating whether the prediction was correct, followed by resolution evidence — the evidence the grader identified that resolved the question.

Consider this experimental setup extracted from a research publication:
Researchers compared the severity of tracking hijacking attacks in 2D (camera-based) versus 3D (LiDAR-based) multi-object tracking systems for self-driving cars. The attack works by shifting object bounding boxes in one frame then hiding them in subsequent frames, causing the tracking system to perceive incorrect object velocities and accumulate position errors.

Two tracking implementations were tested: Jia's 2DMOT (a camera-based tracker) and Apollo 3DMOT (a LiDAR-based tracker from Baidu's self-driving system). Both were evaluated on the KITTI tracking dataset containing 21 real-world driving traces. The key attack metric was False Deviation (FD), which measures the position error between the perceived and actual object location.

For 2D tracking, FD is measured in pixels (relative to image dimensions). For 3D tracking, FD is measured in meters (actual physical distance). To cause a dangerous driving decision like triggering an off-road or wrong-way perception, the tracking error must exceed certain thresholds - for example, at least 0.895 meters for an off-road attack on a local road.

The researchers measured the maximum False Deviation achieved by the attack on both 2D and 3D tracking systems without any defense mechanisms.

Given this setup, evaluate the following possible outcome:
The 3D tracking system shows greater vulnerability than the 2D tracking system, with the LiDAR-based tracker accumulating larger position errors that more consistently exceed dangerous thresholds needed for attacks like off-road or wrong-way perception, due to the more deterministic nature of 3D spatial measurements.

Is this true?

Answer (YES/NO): NO